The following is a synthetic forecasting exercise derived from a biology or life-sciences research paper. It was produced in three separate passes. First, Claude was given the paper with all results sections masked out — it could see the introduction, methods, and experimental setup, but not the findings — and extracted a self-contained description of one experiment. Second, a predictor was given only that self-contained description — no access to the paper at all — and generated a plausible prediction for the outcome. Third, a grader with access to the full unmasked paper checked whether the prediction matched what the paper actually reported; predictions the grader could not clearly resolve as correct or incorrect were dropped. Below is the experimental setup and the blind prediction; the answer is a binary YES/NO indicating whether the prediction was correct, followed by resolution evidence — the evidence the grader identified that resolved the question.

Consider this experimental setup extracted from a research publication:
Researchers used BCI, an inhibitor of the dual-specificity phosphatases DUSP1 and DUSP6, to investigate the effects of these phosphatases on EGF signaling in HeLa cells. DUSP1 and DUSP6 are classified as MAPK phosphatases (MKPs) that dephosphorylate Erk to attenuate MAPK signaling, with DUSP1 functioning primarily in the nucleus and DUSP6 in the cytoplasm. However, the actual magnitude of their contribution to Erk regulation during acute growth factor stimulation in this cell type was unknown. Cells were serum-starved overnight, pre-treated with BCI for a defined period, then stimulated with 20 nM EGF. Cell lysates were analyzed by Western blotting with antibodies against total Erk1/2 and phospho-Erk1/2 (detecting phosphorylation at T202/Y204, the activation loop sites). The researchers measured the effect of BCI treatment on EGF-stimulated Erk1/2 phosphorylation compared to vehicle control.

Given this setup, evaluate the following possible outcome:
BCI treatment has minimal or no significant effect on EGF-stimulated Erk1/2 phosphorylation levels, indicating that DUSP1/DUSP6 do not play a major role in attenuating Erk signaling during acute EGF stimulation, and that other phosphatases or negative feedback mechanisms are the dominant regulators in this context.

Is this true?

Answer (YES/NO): NO